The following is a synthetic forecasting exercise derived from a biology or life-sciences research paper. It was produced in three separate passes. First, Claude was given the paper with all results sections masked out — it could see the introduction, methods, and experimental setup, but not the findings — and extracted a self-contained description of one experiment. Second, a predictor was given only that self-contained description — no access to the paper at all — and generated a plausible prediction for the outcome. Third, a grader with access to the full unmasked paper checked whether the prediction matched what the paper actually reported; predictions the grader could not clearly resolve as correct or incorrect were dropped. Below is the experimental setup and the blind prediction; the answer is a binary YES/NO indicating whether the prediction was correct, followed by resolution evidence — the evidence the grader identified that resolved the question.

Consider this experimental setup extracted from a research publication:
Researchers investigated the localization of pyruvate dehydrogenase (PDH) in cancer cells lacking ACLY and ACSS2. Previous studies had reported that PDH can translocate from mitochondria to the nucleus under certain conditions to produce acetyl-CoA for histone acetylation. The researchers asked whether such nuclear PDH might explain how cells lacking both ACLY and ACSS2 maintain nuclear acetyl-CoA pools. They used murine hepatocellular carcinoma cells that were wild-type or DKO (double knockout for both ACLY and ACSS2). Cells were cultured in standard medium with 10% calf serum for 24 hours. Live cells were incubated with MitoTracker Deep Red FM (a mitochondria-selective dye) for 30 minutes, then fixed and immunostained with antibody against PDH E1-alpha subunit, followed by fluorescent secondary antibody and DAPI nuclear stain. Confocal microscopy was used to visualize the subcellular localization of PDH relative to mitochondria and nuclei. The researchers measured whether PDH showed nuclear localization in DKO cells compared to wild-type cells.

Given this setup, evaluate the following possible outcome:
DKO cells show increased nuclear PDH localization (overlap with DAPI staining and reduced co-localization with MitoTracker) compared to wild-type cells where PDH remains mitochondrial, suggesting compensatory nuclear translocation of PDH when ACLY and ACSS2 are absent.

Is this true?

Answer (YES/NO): NO